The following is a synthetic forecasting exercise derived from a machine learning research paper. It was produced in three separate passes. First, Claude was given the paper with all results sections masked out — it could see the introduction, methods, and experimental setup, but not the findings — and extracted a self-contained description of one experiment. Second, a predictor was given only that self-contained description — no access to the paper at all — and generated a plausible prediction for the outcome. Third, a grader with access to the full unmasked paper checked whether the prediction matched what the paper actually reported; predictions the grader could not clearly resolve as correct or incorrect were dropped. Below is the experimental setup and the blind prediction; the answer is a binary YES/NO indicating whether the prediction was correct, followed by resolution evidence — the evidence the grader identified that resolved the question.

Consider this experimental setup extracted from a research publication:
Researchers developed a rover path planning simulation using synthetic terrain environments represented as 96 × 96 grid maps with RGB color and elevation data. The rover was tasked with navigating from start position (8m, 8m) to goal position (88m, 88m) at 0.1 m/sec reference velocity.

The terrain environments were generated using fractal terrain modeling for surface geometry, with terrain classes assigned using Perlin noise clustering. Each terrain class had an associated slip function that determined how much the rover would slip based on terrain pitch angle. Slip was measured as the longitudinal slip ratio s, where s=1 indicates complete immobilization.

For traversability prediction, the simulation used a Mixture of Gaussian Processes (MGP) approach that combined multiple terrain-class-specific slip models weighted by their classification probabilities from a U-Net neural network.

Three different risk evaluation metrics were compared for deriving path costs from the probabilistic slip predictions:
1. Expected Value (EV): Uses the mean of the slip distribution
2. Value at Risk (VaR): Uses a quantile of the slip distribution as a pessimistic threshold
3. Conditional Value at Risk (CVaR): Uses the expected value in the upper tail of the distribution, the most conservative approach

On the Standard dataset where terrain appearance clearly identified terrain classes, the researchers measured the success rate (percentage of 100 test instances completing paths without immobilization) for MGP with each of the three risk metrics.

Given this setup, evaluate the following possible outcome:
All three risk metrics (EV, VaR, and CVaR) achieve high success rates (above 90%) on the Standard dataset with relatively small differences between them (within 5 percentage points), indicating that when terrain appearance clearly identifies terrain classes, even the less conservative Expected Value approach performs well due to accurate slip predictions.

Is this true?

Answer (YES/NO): NO